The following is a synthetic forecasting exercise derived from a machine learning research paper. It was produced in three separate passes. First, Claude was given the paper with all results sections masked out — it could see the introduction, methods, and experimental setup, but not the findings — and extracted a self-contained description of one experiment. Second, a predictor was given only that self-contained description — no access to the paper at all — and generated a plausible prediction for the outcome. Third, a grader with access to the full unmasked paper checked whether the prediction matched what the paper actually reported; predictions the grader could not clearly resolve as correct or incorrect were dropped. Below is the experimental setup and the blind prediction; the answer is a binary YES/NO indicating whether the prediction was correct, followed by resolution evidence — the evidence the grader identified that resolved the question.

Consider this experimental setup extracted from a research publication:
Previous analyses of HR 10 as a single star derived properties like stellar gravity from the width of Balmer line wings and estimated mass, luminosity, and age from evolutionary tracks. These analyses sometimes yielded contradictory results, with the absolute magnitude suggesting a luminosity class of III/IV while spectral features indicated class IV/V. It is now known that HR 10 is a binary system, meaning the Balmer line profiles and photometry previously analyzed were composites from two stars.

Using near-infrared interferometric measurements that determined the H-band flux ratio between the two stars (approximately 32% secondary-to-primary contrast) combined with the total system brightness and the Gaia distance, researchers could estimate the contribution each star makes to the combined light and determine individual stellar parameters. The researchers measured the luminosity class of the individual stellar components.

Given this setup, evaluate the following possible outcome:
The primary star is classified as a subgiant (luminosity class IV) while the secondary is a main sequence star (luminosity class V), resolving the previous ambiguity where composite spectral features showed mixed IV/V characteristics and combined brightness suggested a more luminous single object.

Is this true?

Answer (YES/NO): YES